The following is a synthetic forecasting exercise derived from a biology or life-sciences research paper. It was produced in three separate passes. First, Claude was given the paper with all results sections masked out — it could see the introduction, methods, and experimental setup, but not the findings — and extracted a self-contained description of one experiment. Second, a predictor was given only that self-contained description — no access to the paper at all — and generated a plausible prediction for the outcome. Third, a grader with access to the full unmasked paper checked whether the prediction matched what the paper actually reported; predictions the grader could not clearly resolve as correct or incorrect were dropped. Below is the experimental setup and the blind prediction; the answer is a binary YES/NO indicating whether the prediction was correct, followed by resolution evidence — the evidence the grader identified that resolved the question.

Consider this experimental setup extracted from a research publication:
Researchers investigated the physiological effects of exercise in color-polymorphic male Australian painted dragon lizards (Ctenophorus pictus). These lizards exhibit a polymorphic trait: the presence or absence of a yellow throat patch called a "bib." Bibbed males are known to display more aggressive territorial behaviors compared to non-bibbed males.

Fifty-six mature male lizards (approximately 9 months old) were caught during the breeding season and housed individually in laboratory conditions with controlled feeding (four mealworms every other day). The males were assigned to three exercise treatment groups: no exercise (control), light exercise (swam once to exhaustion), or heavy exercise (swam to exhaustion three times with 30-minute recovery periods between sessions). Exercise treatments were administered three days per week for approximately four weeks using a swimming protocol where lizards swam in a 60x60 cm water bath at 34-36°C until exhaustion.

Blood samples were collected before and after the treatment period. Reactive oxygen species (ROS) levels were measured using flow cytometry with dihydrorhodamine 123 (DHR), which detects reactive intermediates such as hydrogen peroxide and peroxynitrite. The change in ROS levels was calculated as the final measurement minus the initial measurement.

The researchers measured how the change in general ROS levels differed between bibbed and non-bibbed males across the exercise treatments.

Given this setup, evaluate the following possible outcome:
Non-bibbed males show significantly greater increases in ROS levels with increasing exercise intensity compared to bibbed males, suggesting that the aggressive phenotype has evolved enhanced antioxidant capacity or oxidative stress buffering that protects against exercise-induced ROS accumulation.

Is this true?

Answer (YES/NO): NO